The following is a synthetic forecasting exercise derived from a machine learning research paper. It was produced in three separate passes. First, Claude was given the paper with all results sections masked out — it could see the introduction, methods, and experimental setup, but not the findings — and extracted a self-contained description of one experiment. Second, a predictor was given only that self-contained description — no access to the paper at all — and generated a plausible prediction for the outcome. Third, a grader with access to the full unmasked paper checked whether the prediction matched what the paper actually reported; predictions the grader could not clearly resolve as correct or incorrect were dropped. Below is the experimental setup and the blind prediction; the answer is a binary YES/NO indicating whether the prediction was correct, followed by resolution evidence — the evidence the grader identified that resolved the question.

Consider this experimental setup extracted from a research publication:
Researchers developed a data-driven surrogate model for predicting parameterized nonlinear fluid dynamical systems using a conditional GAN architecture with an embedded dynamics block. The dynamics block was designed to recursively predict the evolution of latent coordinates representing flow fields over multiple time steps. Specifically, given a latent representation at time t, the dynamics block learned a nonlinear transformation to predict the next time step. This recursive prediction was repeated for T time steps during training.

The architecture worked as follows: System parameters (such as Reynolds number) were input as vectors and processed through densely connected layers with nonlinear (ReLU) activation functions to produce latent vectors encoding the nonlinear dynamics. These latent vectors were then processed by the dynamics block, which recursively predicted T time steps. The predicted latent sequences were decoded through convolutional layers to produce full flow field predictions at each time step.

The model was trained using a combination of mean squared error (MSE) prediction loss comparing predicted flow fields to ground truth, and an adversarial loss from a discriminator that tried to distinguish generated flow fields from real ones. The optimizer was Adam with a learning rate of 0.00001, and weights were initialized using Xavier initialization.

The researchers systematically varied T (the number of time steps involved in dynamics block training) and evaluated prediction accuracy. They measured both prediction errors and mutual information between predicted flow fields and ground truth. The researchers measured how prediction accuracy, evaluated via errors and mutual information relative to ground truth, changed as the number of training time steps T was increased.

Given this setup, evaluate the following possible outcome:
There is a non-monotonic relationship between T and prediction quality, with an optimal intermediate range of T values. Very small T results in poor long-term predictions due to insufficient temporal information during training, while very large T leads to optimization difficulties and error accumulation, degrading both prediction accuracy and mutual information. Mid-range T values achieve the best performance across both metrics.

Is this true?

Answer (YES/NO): NO